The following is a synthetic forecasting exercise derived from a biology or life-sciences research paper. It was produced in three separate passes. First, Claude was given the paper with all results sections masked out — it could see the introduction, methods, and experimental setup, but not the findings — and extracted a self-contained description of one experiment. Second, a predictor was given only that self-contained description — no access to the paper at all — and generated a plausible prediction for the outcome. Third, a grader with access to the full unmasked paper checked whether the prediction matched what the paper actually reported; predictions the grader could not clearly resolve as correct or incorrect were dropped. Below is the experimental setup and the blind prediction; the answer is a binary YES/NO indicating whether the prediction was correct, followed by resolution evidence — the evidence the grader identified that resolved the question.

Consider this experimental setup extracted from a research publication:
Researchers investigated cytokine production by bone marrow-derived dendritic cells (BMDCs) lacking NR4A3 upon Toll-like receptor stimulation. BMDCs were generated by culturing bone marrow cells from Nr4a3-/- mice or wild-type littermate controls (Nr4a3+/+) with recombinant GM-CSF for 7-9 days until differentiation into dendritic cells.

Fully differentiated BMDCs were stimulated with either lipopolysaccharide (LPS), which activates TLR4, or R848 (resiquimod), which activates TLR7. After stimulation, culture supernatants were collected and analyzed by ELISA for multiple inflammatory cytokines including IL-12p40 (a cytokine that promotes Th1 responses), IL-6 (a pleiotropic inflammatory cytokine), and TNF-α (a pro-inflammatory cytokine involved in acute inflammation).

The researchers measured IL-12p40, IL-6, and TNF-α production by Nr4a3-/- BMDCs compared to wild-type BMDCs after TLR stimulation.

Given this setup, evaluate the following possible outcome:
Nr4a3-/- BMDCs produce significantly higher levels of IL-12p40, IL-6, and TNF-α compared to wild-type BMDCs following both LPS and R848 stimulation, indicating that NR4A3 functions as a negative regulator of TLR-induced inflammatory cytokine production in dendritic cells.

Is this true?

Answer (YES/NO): NO